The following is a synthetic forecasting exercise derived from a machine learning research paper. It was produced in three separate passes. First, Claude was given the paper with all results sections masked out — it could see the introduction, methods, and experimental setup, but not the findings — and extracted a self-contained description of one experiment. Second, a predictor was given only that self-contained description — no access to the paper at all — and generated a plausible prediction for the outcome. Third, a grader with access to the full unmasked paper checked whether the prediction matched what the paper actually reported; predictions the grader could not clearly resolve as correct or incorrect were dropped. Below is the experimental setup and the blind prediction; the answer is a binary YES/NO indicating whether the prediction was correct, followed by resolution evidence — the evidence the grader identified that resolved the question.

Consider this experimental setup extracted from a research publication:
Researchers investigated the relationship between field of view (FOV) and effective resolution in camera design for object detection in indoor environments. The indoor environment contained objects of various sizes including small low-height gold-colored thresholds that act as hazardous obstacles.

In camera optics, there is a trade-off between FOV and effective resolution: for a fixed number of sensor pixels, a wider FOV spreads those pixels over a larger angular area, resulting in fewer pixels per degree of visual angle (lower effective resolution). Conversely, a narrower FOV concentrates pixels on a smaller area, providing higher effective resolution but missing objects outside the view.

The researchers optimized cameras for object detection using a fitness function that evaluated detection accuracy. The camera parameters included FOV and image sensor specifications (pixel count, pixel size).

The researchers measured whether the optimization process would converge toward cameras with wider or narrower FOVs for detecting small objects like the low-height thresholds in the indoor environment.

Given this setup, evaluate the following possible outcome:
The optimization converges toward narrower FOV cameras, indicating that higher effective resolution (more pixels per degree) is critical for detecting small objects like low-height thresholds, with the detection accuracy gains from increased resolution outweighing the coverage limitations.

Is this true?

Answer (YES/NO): NO